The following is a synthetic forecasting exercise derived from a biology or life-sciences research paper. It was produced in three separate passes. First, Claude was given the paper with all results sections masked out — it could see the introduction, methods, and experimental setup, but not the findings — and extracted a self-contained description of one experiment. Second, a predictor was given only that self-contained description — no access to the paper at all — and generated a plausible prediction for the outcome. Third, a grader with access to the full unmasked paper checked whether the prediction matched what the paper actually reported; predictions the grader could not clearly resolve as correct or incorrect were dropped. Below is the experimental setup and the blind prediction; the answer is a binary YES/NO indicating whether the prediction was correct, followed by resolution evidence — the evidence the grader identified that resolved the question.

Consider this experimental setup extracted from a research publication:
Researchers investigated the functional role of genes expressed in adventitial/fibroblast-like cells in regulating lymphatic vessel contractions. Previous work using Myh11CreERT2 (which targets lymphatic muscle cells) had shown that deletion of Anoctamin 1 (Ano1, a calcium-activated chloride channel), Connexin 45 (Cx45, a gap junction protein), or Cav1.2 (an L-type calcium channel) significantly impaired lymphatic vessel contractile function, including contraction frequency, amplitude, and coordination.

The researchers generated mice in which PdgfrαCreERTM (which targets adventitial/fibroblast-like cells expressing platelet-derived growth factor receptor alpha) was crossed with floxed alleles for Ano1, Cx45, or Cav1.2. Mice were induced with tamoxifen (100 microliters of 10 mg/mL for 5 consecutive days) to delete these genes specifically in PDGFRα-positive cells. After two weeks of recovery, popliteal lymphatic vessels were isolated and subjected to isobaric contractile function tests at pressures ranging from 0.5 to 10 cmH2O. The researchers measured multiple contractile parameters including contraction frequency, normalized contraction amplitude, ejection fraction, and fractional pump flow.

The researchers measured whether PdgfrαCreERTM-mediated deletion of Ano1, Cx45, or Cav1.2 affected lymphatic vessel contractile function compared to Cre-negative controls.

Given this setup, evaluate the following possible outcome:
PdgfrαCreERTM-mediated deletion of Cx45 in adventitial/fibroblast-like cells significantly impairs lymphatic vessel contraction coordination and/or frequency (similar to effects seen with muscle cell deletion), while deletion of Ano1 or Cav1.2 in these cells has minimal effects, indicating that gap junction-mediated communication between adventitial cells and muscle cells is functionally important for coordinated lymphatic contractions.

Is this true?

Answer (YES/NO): NO